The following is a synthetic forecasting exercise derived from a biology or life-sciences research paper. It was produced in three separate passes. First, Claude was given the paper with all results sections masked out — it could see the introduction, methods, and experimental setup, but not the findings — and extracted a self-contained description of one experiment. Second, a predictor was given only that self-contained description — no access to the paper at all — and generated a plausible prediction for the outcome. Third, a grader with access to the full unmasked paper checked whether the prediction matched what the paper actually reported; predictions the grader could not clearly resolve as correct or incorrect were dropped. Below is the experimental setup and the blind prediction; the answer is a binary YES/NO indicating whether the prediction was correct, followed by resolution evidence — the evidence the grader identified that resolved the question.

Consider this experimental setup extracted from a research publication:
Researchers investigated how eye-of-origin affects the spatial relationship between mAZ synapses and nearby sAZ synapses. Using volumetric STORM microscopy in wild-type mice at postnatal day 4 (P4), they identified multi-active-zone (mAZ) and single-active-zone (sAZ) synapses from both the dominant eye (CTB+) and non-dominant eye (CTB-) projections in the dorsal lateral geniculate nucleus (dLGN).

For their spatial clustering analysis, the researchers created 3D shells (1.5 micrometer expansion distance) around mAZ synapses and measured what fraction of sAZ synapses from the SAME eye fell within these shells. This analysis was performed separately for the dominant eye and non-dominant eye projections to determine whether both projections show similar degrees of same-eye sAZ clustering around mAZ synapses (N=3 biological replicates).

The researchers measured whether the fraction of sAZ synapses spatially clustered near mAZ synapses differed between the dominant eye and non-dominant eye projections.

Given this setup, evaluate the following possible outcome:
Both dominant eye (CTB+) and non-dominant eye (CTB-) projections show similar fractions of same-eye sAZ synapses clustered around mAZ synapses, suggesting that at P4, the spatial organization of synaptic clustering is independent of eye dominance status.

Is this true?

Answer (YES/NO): YES